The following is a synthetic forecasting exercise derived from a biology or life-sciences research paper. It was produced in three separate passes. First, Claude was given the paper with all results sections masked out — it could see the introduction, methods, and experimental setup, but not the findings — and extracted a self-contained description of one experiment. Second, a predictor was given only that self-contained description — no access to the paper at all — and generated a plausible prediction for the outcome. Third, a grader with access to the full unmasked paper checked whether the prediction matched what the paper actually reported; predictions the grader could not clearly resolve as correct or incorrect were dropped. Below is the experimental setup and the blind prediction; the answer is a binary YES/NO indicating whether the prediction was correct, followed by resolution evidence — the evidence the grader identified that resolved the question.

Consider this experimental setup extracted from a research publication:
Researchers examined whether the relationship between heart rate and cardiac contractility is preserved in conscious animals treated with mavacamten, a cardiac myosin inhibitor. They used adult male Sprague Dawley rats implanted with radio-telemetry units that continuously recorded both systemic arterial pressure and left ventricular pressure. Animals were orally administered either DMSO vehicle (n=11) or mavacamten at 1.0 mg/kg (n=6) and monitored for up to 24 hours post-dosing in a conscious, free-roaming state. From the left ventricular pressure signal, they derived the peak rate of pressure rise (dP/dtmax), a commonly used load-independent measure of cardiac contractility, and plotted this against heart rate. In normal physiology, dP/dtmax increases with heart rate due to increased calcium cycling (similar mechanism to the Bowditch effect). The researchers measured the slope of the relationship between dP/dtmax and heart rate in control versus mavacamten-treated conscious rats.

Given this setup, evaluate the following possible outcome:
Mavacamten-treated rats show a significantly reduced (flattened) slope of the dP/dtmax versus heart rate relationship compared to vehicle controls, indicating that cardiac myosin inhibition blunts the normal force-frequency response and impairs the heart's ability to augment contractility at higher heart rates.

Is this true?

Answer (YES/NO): NO